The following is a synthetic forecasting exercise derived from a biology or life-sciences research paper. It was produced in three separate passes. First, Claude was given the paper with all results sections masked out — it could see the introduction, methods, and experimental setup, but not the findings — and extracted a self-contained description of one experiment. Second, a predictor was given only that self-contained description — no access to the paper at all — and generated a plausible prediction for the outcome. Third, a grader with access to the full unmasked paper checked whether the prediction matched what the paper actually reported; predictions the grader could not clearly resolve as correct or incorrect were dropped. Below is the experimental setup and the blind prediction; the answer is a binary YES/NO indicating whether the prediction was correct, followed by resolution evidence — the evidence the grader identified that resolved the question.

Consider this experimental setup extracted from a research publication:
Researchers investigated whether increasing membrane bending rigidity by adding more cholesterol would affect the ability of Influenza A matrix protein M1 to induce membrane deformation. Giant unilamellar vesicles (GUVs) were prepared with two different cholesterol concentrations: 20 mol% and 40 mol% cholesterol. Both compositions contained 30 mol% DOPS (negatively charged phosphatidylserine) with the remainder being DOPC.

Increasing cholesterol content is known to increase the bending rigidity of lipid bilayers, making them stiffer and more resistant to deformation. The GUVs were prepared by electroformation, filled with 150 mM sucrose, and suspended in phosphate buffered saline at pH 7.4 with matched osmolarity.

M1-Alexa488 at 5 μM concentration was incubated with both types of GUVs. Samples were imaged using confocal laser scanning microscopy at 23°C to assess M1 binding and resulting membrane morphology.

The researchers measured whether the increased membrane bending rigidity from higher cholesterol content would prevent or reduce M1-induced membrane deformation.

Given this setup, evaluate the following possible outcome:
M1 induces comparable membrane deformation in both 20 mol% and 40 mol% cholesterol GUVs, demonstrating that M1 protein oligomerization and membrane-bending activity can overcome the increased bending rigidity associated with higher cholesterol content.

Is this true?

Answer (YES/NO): YES